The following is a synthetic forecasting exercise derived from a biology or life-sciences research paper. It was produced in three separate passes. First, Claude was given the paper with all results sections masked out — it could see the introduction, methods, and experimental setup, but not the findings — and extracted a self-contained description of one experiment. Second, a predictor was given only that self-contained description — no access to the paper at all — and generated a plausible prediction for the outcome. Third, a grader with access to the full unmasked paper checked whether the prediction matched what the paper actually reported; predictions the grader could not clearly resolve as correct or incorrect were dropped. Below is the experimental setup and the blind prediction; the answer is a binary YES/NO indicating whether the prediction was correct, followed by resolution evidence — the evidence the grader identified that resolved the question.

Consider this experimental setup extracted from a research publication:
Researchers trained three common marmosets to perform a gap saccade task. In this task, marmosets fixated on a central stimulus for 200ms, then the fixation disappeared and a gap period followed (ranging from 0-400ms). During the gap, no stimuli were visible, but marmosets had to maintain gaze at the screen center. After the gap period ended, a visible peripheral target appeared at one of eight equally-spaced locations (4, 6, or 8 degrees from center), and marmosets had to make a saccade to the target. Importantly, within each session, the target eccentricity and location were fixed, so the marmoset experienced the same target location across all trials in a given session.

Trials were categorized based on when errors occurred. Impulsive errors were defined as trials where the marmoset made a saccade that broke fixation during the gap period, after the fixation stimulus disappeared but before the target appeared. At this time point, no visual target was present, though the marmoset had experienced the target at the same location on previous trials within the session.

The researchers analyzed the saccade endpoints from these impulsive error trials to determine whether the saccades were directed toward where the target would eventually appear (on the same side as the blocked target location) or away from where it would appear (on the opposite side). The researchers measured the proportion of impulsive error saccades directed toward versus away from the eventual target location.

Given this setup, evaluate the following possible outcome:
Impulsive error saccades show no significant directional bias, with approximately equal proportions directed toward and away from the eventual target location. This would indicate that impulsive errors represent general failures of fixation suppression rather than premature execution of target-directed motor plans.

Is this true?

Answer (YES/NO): YES